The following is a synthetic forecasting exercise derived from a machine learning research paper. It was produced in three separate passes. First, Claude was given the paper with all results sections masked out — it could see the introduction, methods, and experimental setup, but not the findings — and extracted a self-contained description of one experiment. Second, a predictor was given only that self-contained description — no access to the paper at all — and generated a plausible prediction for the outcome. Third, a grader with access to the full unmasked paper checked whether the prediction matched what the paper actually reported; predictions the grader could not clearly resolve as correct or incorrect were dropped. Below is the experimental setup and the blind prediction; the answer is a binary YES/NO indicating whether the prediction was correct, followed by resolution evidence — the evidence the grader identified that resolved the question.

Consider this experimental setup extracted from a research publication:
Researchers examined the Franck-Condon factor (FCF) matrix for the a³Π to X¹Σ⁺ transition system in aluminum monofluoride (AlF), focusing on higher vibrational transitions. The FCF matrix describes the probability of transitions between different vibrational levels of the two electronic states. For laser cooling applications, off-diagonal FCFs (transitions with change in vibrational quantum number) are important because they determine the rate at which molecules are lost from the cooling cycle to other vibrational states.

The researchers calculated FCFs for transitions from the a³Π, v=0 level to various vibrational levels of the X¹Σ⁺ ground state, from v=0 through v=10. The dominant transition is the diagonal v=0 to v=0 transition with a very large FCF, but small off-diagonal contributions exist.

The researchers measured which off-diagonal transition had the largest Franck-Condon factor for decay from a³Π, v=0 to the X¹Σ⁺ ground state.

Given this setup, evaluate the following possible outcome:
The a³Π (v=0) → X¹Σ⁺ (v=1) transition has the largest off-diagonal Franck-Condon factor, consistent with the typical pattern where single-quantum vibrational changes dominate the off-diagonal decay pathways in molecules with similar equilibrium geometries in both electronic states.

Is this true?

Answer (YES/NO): YES